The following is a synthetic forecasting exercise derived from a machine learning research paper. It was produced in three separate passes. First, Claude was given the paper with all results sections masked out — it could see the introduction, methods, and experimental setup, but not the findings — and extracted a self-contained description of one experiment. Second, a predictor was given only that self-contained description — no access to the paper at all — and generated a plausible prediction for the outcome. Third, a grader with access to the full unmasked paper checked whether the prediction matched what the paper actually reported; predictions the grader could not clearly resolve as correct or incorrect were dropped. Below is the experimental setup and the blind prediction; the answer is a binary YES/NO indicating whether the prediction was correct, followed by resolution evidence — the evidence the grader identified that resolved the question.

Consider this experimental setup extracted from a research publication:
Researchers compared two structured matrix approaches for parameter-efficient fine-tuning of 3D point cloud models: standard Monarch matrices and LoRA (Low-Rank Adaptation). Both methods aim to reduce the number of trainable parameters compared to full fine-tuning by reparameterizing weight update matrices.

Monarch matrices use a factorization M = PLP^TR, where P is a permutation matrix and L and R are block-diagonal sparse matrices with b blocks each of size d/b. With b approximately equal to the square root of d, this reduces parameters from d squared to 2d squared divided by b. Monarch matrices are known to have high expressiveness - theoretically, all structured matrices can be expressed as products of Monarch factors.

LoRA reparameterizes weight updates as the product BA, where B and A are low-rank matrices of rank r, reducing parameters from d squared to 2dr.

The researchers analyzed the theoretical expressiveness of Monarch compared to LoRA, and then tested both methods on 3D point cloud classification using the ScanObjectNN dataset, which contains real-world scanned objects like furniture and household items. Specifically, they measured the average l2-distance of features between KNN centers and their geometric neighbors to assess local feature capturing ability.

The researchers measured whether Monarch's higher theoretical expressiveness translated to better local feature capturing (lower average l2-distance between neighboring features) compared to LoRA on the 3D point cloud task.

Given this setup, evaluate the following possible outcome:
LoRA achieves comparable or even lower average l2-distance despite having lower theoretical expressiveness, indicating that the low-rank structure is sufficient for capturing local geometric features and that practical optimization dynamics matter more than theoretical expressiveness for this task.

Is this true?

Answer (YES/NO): NO